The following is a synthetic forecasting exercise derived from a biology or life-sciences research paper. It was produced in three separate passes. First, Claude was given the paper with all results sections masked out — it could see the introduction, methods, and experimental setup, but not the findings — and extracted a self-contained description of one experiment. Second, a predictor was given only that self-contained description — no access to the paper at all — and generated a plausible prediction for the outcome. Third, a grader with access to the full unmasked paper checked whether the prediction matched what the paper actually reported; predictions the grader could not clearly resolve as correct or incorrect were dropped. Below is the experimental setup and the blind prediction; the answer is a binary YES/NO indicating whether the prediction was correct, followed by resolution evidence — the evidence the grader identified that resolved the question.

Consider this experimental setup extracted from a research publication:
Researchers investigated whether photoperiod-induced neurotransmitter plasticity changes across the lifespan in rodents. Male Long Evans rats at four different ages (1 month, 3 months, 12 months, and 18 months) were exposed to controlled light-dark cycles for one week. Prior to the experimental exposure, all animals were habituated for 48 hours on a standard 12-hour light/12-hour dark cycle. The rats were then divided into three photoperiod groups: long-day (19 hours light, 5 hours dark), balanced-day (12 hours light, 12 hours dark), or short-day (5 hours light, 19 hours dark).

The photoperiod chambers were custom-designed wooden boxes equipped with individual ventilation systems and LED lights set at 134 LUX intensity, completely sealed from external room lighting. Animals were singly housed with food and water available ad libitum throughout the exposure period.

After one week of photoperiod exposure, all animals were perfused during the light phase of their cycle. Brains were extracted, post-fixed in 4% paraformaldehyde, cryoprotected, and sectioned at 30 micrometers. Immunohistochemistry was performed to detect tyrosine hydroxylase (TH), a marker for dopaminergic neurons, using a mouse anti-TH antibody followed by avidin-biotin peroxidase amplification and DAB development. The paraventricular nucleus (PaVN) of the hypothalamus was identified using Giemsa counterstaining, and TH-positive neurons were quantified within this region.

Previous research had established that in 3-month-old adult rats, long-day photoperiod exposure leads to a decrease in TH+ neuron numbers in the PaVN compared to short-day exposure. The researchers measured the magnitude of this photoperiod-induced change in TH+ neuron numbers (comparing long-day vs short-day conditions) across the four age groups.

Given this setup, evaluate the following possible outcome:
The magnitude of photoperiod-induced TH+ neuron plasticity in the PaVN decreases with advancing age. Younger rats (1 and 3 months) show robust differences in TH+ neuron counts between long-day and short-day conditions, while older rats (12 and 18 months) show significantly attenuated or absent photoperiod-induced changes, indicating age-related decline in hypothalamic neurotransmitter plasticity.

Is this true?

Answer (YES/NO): YES